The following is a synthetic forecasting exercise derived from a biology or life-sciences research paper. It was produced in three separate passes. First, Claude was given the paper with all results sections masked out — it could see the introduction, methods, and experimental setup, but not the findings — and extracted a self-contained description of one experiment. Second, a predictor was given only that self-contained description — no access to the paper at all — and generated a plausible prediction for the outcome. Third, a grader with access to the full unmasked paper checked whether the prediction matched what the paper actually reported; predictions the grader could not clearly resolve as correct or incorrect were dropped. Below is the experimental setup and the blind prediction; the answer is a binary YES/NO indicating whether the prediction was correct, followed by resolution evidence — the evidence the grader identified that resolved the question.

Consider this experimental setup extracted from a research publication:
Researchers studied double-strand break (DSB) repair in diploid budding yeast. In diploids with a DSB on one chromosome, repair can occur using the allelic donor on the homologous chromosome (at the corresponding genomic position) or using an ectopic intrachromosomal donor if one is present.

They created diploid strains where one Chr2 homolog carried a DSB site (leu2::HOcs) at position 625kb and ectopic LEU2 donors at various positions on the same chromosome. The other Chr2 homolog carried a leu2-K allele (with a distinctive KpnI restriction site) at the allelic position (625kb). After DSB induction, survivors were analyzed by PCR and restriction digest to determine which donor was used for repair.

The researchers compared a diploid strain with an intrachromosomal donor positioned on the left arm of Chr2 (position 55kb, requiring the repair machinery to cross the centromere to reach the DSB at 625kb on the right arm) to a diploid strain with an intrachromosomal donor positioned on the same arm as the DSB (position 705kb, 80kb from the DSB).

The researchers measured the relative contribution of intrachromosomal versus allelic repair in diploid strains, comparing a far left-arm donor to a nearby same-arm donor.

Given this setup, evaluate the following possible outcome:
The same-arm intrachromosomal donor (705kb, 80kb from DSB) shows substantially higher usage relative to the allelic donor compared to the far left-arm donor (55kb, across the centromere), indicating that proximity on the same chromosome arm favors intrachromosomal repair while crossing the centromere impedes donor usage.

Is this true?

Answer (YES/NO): YES